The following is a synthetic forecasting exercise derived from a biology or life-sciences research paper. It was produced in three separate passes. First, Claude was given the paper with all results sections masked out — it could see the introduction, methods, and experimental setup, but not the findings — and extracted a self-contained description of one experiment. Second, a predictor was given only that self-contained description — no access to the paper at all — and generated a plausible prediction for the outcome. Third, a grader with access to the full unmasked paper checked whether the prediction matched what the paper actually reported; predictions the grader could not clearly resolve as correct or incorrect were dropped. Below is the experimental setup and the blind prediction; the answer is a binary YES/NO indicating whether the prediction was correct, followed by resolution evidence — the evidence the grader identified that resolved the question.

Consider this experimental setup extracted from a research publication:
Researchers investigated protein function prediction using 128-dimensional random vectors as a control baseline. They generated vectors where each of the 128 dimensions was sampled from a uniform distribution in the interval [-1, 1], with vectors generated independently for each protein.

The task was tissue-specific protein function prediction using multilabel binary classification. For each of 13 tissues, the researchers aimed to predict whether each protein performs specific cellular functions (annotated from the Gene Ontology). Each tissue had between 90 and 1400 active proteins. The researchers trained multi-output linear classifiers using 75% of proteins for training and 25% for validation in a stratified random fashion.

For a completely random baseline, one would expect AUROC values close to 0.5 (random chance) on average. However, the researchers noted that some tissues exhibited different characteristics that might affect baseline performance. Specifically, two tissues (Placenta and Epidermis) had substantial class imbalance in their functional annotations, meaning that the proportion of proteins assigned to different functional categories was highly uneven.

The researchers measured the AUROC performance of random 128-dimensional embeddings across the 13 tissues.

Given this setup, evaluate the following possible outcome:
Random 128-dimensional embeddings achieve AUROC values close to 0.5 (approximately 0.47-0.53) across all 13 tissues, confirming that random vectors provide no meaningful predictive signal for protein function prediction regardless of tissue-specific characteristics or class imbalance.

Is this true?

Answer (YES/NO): NO